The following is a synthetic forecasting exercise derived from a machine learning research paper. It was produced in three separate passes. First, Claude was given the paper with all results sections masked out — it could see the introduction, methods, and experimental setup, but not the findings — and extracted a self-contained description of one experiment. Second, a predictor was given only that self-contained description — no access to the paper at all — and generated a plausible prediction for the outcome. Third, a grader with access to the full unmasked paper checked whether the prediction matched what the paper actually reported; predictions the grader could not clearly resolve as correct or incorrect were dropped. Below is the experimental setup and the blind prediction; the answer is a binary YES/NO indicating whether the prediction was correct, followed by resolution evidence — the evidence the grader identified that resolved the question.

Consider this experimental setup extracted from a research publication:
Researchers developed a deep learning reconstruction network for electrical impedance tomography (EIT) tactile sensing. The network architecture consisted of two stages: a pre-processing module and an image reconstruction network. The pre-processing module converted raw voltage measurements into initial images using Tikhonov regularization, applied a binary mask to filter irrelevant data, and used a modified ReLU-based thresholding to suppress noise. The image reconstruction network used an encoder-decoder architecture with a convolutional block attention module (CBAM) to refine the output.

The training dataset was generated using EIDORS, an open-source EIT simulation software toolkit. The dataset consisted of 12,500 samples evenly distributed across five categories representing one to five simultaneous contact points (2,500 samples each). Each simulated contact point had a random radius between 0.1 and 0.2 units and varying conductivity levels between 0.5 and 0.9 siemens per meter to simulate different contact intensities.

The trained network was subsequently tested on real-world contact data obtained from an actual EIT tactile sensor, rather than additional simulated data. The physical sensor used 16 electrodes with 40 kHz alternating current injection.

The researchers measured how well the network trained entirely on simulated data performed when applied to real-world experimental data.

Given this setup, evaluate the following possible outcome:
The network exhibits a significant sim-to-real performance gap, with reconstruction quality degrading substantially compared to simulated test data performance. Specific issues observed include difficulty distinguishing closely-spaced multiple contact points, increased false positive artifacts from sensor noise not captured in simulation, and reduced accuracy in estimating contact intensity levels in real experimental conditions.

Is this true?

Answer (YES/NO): NO